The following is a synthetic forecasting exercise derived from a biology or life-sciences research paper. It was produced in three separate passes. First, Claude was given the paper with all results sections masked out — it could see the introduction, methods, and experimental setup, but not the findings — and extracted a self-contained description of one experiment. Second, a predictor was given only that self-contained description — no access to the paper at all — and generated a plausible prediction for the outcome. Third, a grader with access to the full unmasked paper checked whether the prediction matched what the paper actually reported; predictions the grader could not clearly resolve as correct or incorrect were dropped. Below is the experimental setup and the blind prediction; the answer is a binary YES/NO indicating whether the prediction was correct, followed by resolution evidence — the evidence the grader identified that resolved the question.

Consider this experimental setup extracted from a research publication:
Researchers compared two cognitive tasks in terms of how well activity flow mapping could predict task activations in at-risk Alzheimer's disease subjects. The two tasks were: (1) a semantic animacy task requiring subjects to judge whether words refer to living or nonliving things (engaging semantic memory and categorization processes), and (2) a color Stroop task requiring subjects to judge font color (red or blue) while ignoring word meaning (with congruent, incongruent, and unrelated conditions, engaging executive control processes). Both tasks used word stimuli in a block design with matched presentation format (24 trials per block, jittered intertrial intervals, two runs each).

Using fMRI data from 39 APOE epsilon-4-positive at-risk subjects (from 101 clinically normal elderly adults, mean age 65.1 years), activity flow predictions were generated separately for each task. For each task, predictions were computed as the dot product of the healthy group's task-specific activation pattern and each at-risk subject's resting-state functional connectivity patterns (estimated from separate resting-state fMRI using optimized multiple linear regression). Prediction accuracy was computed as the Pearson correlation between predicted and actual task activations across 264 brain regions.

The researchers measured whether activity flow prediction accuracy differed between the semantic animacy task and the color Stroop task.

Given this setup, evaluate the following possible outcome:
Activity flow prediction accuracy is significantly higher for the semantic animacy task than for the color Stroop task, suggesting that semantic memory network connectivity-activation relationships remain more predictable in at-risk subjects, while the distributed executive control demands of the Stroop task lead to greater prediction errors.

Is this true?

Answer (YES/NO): NO